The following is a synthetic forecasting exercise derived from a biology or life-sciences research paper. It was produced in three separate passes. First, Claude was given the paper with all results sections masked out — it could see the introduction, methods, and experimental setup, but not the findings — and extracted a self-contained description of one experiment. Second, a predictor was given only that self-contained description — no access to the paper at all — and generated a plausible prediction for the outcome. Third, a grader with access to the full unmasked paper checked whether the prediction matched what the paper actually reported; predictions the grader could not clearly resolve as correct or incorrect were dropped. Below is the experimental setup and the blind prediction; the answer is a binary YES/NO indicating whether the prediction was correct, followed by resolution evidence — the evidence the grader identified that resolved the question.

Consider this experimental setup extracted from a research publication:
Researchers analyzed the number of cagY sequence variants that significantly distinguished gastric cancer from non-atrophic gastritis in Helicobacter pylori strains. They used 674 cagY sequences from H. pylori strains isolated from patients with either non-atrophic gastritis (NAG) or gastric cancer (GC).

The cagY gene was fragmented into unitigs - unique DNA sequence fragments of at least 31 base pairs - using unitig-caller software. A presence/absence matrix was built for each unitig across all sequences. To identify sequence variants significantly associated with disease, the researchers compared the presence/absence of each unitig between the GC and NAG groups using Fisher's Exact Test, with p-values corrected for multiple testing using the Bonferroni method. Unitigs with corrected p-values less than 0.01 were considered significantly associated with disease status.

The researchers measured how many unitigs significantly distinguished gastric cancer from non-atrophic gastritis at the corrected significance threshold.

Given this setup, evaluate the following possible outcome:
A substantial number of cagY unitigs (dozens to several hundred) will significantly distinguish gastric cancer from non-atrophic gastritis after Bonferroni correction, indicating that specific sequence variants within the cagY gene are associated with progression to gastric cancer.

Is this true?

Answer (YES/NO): YES